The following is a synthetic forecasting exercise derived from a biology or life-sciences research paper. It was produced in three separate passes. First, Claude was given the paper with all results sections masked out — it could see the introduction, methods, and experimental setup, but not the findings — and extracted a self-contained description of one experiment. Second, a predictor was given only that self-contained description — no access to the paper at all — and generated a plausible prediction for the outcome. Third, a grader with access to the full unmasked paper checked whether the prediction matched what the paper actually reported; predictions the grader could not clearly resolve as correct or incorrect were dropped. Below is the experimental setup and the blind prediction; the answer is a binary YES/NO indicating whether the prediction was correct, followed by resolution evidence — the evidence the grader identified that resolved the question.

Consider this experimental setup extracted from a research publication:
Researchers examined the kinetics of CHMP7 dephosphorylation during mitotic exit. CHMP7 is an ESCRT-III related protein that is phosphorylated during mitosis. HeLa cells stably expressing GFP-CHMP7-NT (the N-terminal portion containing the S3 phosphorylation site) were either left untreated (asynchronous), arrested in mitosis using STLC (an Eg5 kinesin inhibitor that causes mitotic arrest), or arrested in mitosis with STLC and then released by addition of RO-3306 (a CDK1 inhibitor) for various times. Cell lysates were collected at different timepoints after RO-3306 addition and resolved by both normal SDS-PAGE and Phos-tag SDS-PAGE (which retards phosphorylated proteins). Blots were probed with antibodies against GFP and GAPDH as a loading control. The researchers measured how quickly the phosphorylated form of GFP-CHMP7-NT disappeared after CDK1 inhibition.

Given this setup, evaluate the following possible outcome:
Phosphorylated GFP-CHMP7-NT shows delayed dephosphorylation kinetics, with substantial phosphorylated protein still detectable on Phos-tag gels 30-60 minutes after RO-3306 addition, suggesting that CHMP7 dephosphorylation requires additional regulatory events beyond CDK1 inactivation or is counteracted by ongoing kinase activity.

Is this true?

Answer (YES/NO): NO